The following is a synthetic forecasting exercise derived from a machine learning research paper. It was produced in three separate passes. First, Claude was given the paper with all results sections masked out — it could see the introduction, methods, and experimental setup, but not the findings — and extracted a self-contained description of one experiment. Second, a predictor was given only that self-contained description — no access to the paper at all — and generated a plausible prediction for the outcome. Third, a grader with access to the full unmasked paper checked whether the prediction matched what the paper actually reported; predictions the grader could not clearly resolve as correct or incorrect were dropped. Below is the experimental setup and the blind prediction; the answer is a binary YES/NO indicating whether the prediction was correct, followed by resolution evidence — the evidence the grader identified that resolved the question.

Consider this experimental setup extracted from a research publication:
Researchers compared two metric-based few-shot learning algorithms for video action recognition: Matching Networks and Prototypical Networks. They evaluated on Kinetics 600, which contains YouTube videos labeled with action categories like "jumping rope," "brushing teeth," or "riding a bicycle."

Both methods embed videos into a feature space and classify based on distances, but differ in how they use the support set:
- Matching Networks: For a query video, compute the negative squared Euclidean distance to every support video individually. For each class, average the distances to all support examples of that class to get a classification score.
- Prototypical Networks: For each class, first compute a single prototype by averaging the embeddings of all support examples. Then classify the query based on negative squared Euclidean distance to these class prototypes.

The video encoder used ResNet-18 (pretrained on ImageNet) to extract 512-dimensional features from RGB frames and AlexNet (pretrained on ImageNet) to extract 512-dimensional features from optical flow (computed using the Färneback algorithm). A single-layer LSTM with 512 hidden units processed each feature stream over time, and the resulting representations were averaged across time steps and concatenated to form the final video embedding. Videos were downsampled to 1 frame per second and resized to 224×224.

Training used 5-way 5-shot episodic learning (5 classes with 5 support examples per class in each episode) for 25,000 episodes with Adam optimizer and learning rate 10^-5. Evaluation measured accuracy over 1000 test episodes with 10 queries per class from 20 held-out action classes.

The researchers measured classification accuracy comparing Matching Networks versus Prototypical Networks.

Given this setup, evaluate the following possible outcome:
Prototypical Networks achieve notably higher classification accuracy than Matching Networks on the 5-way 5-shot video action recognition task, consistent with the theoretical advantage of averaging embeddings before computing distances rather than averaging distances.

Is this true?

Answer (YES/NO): YES